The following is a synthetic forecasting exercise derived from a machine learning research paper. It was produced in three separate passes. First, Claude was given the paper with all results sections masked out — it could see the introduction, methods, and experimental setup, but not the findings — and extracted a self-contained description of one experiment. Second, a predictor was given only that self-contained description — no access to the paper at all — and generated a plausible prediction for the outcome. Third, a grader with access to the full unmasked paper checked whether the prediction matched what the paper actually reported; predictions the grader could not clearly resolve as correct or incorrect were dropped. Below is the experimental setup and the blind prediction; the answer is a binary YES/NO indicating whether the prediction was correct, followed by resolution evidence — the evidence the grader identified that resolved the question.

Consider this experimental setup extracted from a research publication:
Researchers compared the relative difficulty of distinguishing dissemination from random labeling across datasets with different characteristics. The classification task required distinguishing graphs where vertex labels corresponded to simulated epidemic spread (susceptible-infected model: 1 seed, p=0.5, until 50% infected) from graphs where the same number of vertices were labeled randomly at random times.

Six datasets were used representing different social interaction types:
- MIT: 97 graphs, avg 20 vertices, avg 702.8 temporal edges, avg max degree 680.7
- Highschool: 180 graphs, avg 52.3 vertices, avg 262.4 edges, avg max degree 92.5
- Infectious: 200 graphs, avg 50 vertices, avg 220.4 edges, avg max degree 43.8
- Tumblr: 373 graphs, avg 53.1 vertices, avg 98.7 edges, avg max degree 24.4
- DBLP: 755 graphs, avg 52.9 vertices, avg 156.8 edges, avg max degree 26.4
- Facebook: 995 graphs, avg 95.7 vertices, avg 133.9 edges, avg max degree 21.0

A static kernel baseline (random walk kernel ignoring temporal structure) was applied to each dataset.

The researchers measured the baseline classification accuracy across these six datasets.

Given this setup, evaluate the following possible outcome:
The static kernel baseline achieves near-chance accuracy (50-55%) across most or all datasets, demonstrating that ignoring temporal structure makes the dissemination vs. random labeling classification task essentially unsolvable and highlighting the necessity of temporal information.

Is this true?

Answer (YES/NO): NO